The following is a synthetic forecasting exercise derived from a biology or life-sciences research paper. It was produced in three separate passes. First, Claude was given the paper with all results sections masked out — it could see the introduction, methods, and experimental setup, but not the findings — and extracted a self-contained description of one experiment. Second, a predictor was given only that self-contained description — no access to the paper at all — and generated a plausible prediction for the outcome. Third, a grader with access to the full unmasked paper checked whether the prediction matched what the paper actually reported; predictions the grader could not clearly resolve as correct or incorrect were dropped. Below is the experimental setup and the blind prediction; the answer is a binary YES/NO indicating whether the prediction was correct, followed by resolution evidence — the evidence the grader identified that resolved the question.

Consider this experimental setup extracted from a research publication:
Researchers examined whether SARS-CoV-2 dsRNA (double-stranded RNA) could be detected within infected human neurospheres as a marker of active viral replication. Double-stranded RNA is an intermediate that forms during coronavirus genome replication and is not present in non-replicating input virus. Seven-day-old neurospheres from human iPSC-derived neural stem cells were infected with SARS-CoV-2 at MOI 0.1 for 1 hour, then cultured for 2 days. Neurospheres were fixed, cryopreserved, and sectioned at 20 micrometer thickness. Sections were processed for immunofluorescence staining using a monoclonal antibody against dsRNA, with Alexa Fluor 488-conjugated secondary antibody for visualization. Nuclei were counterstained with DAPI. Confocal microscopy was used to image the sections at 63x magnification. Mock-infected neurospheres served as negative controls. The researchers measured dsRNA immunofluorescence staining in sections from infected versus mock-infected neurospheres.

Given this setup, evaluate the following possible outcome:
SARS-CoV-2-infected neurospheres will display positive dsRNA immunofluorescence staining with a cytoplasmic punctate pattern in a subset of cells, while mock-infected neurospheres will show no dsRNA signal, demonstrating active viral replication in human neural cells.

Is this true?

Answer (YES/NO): NO